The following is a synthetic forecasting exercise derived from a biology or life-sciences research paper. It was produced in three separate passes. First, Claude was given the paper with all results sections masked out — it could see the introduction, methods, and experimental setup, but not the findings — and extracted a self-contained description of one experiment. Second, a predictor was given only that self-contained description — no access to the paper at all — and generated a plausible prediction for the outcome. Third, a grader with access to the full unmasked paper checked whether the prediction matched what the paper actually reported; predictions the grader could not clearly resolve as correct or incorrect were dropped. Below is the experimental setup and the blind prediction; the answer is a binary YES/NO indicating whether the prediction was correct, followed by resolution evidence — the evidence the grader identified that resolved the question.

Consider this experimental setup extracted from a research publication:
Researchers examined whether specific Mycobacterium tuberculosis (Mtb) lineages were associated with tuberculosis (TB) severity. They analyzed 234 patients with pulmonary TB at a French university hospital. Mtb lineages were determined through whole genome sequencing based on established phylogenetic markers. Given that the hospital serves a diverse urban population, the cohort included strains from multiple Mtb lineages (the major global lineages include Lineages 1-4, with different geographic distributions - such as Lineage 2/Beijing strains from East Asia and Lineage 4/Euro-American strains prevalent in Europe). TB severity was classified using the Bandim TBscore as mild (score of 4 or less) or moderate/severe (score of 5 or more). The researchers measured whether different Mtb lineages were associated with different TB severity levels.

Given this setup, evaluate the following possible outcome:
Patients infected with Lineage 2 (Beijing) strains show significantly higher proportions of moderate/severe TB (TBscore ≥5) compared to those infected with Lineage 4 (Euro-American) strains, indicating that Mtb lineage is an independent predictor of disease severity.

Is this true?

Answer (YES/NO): NO